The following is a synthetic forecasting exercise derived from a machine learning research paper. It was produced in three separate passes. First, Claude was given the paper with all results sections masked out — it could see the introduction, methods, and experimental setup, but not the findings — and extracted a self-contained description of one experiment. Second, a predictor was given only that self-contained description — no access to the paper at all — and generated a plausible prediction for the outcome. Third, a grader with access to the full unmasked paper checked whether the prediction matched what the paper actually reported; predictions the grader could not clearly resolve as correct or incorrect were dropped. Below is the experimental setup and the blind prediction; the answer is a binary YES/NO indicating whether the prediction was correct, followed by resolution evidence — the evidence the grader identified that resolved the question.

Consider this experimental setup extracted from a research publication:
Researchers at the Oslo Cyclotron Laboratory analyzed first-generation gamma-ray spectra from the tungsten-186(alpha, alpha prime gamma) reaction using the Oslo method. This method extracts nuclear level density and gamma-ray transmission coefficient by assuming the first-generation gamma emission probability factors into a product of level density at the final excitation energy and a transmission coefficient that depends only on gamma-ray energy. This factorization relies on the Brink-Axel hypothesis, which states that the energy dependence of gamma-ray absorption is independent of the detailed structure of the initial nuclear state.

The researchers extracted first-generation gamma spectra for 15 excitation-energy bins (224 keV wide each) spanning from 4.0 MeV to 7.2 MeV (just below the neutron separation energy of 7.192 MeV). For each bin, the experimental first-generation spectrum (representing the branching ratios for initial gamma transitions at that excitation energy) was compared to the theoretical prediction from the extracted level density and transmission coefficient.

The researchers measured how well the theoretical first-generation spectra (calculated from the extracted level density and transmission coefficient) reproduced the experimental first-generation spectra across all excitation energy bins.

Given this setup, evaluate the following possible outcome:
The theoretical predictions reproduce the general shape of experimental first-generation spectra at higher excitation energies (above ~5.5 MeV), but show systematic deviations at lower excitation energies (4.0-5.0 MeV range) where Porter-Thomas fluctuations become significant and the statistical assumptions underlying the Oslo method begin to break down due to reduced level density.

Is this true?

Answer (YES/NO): NO